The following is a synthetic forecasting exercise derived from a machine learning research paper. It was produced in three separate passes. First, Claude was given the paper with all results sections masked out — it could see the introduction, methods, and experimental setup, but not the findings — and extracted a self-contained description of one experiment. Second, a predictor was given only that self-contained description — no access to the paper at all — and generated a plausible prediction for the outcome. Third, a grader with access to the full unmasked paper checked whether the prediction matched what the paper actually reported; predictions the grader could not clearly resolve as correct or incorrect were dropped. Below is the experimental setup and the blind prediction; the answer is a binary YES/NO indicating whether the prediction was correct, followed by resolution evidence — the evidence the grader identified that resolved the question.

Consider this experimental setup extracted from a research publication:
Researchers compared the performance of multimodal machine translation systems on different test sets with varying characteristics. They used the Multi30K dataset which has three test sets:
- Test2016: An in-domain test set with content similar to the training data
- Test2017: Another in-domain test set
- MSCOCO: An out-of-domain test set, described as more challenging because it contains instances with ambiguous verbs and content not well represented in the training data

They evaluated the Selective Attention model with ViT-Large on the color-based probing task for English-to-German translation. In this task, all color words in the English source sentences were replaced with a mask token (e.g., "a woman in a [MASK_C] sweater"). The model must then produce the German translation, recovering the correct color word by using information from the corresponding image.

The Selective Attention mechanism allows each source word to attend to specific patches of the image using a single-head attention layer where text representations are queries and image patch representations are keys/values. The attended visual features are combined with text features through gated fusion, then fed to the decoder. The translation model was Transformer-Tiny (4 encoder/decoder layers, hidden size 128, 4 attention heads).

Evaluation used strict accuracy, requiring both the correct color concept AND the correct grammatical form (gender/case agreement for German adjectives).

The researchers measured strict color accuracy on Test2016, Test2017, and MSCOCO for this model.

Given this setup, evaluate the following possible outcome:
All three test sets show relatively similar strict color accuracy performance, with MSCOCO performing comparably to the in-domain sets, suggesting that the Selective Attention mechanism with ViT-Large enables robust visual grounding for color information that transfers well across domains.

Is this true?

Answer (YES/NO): NO